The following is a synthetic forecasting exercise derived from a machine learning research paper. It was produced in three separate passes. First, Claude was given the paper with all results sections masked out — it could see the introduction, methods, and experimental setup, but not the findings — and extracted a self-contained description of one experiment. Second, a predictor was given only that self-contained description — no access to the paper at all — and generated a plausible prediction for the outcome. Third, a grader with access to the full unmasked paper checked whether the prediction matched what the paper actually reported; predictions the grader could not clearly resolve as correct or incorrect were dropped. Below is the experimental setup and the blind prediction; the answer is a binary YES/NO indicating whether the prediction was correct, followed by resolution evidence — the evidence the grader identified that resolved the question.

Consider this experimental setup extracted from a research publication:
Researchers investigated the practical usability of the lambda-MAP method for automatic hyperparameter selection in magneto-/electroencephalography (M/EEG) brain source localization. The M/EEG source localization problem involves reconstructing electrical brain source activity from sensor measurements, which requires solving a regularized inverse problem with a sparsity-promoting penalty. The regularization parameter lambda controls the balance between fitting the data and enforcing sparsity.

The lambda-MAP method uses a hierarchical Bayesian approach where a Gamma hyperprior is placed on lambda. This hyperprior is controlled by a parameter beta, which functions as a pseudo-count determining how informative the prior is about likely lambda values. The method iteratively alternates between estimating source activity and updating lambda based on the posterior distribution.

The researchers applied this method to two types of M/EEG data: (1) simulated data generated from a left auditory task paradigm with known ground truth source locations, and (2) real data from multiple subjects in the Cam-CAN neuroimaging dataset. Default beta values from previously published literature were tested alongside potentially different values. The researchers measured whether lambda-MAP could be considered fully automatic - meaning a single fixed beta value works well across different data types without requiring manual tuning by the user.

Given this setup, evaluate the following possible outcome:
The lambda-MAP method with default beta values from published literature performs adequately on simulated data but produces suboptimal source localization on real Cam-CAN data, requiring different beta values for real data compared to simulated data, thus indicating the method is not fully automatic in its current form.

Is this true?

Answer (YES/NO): NO